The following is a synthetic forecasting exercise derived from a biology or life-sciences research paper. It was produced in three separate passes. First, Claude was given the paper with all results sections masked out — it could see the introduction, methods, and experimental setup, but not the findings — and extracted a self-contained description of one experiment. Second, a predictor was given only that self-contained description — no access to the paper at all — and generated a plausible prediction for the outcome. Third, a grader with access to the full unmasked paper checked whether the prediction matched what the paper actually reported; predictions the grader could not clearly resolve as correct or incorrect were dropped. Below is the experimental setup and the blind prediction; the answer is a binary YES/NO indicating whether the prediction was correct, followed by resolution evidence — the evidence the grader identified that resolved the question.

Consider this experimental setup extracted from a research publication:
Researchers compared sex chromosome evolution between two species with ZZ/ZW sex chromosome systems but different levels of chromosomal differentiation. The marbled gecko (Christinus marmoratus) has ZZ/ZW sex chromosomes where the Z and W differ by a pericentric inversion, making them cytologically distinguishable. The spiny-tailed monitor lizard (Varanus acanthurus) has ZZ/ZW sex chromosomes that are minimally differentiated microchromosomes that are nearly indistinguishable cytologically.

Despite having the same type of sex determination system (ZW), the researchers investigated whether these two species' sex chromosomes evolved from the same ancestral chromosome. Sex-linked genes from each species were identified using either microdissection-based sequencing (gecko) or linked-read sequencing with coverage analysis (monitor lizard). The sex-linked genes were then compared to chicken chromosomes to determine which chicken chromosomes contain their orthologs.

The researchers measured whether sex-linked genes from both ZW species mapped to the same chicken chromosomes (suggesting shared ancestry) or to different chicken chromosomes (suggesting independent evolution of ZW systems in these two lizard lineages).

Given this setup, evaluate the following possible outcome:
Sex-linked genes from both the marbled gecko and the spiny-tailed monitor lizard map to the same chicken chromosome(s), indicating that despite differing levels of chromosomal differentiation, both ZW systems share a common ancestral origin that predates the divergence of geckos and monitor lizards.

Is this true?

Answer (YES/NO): NO